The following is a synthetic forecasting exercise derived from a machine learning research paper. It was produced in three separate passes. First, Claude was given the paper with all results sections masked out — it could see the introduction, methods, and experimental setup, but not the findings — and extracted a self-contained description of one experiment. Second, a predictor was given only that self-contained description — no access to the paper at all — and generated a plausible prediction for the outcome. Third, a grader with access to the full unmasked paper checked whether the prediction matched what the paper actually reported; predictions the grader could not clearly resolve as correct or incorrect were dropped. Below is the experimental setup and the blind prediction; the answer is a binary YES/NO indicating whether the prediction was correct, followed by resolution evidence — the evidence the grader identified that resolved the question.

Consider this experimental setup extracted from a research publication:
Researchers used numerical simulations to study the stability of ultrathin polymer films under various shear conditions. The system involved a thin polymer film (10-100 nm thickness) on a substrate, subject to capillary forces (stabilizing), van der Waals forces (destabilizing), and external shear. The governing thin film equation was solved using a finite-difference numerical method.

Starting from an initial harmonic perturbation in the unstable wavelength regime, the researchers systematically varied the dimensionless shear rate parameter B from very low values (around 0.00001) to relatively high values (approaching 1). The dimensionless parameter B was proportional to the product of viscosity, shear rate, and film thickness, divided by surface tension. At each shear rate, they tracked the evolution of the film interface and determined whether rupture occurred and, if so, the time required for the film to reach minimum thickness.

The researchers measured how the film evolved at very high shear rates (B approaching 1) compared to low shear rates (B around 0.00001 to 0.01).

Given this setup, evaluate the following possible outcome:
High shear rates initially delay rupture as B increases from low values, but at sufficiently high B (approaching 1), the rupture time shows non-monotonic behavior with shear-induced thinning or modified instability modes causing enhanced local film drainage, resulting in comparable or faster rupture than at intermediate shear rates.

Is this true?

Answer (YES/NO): NO